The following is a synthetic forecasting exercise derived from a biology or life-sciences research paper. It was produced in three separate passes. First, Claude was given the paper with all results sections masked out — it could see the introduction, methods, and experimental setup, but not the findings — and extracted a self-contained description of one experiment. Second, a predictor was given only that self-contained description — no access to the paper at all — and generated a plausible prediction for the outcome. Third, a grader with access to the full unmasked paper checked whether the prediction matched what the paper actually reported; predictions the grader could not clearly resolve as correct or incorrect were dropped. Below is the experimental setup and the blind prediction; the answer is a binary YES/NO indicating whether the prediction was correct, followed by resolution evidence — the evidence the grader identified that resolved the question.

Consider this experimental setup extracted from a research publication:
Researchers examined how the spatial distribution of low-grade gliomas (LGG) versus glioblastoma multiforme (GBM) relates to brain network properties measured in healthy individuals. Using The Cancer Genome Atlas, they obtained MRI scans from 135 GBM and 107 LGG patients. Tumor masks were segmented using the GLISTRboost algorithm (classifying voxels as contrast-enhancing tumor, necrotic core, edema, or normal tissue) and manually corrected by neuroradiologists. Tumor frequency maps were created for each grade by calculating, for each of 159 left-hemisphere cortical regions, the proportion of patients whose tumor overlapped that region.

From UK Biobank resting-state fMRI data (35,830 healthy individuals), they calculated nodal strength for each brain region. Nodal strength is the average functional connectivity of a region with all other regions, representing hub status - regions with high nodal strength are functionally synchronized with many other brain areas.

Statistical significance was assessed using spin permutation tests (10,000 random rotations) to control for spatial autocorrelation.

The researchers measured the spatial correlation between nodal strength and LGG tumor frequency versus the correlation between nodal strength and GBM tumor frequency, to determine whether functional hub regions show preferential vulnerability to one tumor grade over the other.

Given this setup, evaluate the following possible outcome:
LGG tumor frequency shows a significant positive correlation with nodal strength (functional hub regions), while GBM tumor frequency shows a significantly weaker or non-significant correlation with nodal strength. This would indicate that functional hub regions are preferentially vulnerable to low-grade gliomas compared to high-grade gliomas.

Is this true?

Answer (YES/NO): NO